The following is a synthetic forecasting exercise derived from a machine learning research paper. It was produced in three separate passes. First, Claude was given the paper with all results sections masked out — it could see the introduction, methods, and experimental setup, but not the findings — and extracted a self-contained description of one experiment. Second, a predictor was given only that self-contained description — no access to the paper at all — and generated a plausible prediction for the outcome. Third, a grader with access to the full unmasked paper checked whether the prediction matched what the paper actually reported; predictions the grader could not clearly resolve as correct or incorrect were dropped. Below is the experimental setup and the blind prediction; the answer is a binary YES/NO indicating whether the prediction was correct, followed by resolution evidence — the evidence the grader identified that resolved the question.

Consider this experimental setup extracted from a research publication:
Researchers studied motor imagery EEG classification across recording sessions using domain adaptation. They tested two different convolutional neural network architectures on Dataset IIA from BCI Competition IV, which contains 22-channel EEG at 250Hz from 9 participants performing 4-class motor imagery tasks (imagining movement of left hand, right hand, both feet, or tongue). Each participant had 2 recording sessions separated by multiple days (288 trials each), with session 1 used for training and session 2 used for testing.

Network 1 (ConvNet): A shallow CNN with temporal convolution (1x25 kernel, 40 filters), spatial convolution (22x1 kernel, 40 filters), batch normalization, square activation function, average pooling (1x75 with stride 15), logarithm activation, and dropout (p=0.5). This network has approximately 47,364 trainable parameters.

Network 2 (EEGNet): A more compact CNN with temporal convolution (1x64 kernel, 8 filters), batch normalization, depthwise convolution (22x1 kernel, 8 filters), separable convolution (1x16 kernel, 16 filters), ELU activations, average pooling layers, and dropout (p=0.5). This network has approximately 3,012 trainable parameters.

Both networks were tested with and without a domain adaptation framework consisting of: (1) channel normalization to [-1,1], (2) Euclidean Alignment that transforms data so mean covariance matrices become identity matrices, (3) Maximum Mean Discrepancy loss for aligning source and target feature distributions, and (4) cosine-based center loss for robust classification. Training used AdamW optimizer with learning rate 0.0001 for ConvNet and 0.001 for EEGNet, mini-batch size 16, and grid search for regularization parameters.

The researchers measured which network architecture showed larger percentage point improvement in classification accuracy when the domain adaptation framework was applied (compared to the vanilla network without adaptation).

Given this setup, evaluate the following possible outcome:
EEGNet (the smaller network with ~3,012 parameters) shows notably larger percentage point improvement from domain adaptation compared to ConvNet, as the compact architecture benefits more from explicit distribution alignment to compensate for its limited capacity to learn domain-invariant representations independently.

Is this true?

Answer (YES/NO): YES